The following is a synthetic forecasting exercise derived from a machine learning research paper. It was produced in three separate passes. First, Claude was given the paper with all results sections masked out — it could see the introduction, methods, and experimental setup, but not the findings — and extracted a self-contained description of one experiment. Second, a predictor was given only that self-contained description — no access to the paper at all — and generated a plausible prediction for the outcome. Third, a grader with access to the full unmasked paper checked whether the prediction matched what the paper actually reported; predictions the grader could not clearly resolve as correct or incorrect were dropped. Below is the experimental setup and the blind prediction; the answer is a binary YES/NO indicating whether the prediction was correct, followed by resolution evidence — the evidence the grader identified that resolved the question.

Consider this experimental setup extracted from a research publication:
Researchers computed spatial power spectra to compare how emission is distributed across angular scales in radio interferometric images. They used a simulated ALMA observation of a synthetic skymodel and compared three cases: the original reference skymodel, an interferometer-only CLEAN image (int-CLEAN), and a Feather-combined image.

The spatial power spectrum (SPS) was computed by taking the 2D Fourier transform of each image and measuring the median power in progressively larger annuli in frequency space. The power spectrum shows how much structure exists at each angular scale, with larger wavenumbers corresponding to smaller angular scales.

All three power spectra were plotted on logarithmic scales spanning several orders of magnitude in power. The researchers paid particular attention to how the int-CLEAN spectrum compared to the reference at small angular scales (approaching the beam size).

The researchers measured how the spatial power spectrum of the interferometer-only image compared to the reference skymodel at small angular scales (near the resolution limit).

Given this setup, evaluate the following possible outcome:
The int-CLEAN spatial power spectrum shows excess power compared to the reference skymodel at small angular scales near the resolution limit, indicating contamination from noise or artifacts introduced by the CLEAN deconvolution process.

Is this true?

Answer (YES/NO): NO